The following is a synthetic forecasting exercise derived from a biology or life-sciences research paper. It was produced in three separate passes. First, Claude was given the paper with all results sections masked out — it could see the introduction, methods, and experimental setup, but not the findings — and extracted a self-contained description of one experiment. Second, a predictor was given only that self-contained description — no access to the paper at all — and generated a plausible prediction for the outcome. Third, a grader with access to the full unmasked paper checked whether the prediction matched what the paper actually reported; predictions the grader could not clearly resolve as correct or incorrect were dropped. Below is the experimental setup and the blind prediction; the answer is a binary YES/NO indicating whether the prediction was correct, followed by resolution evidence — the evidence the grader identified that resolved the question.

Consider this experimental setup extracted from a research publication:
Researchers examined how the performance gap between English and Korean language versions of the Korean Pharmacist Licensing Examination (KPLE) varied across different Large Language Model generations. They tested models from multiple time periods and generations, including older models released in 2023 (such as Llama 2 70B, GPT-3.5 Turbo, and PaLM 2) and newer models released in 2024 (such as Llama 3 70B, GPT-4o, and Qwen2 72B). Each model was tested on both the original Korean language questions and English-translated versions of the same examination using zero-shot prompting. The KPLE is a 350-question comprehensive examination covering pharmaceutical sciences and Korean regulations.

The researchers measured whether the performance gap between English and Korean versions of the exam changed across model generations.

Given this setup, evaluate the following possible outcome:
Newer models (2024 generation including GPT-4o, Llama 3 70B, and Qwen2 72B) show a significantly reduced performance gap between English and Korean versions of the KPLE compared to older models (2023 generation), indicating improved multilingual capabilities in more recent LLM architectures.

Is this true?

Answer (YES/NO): YES